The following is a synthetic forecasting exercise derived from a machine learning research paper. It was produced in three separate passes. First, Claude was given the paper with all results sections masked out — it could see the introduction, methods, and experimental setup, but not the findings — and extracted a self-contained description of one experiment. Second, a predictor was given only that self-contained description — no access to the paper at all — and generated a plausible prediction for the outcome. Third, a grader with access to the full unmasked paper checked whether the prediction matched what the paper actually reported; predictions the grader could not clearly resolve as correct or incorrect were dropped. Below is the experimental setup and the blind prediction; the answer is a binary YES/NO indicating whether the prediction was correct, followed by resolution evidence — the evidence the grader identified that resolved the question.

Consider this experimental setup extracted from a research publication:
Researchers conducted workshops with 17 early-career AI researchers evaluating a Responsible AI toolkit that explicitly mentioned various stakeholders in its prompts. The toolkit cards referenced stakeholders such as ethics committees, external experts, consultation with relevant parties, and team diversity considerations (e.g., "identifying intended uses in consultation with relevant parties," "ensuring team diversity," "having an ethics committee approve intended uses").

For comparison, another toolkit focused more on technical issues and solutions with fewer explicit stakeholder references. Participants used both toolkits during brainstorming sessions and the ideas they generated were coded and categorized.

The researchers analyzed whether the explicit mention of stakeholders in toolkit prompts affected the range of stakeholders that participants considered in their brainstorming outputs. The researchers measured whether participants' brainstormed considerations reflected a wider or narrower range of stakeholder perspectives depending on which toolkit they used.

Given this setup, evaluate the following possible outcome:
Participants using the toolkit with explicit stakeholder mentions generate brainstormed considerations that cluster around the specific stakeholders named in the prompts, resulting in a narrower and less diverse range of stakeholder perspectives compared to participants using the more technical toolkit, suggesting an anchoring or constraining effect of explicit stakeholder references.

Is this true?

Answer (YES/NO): NO